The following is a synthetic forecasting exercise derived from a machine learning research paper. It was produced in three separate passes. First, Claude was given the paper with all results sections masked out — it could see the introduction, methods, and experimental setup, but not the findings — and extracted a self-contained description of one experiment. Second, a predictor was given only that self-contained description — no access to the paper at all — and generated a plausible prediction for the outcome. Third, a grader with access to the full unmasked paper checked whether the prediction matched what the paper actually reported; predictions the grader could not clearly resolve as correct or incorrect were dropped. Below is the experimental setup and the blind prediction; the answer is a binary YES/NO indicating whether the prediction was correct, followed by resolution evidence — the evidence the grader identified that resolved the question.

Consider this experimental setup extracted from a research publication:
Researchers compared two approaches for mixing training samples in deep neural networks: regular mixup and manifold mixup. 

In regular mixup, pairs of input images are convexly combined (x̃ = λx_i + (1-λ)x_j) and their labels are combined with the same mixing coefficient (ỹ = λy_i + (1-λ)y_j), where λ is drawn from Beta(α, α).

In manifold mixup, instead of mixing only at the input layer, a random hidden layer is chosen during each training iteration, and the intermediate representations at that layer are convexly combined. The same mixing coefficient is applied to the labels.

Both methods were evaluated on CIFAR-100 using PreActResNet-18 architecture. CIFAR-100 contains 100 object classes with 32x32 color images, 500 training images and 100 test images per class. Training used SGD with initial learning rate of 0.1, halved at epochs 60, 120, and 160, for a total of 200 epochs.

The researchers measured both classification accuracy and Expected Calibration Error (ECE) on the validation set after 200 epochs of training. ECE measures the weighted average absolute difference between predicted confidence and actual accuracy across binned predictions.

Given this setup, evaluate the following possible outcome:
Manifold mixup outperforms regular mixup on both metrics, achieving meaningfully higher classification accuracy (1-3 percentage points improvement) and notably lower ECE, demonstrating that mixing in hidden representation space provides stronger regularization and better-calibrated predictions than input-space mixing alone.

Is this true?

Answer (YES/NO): NO